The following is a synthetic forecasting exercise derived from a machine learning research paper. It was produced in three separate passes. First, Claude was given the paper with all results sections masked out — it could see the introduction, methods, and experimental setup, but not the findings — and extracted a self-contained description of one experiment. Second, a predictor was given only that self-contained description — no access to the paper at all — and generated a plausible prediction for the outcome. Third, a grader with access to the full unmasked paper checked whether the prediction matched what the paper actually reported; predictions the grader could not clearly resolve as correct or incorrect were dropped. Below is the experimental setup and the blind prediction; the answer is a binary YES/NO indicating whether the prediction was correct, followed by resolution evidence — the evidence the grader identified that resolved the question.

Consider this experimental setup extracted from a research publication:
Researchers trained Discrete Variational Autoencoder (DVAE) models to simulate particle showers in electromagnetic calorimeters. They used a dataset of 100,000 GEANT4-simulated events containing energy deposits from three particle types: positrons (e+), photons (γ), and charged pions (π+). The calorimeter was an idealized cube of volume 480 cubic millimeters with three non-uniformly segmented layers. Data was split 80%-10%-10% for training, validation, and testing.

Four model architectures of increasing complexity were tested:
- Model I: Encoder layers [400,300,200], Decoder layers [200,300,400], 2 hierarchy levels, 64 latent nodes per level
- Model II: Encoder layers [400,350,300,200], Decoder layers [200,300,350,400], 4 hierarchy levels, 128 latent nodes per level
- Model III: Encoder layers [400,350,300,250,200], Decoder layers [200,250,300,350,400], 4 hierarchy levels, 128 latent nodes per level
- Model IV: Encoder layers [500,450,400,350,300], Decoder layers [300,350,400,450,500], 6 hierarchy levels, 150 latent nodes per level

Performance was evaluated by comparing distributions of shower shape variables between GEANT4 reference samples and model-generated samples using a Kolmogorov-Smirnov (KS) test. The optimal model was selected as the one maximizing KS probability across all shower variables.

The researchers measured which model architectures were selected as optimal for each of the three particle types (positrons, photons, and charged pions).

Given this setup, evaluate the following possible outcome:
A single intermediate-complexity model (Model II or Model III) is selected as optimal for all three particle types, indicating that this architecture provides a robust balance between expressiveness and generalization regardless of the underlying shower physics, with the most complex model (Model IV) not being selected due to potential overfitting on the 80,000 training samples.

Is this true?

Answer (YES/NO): NO